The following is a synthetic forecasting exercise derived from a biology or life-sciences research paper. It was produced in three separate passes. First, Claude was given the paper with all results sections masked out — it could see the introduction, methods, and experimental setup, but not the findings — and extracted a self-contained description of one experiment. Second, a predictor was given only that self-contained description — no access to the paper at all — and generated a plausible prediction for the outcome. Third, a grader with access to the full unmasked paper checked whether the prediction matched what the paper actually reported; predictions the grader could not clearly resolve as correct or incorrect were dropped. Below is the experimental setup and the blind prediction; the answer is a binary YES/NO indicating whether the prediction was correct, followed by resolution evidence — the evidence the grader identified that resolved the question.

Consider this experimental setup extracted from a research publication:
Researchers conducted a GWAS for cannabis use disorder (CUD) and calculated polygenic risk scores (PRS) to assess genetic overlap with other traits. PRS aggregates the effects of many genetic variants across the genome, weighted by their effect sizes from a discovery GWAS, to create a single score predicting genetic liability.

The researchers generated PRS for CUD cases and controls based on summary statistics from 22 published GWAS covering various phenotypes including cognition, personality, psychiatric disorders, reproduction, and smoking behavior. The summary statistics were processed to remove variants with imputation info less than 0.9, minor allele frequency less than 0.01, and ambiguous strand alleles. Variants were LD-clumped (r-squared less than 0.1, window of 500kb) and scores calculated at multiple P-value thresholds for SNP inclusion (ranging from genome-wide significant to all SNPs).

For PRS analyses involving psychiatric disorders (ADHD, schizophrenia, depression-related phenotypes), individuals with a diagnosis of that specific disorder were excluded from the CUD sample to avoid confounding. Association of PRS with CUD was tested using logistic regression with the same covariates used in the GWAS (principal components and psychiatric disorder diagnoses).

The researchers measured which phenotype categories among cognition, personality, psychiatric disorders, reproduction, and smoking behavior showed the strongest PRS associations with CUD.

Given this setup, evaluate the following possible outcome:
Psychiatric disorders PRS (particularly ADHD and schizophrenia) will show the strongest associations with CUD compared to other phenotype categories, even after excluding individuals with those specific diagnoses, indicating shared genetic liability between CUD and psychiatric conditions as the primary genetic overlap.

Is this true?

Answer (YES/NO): NO